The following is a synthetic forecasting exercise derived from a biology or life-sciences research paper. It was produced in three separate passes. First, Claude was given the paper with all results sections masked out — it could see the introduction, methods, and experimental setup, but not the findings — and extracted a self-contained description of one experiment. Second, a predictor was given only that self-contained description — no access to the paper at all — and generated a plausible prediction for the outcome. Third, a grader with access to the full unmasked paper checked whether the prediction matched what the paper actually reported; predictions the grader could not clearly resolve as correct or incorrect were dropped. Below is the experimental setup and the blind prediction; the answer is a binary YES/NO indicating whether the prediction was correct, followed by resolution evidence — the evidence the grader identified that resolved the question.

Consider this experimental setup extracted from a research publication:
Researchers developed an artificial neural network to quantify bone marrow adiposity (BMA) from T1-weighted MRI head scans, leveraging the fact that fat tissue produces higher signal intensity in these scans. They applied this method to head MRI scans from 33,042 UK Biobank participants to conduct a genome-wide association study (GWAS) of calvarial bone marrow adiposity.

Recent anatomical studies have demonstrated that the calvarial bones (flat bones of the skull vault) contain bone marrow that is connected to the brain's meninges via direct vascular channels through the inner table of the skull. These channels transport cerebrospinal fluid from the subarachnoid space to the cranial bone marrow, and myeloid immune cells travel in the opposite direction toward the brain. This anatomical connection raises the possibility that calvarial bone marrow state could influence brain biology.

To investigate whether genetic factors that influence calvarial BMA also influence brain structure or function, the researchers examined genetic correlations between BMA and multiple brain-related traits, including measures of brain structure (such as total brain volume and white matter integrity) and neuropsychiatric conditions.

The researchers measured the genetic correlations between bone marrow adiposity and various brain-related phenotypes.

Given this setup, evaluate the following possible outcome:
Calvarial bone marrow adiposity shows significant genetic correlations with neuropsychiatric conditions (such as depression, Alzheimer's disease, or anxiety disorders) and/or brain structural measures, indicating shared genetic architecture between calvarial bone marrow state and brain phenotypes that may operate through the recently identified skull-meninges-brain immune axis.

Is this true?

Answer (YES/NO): YES